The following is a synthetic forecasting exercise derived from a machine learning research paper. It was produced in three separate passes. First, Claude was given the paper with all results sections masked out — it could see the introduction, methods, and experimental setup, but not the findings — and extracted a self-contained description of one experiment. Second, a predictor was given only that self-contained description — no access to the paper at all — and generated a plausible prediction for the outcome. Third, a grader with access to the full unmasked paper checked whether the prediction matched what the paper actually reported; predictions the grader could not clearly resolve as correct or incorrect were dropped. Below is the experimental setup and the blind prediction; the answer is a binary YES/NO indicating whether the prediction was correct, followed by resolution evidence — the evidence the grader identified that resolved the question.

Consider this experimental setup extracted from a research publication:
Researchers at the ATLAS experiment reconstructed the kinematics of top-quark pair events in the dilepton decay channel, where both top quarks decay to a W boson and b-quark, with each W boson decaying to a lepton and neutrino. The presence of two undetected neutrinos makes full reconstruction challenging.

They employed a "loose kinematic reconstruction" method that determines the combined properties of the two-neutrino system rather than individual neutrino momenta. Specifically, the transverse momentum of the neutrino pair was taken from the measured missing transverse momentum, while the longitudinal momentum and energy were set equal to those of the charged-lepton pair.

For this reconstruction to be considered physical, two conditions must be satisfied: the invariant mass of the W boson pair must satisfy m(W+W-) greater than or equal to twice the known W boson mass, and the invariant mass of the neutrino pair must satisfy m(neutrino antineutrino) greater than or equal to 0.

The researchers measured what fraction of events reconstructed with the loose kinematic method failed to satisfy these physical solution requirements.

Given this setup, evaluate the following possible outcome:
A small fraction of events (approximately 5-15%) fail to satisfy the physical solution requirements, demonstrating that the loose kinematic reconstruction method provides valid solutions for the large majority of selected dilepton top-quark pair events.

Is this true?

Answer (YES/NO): NO